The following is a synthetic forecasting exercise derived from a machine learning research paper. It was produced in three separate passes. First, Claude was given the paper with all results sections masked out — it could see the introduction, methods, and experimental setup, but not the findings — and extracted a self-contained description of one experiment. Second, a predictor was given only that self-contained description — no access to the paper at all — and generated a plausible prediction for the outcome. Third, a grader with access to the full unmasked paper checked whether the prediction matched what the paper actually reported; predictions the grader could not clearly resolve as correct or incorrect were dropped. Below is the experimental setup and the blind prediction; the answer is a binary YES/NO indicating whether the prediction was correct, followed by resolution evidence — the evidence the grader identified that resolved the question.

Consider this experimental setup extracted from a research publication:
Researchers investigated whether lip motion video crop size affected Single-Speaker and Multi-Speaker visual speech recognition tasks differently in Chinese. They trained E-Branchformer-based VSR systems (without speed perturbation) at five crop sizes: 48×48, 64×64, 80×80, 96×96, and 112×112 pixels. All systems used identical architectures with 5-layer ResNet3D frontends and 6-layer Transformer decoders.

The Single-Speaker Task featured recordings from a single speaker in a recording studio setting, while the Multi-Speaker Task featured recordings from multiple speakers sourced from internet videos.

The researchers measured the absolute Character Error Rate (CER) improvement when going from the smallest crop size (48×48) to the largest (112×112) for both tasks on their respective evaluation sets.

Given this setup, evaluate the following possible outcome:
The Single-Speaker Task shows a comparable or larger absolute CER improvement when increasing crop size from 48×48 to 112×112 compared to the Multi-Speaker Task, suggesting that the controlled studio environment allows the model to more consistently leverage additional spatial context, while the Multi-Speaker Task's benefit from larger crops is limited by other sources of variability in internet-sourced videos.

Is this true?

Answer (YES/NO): NO